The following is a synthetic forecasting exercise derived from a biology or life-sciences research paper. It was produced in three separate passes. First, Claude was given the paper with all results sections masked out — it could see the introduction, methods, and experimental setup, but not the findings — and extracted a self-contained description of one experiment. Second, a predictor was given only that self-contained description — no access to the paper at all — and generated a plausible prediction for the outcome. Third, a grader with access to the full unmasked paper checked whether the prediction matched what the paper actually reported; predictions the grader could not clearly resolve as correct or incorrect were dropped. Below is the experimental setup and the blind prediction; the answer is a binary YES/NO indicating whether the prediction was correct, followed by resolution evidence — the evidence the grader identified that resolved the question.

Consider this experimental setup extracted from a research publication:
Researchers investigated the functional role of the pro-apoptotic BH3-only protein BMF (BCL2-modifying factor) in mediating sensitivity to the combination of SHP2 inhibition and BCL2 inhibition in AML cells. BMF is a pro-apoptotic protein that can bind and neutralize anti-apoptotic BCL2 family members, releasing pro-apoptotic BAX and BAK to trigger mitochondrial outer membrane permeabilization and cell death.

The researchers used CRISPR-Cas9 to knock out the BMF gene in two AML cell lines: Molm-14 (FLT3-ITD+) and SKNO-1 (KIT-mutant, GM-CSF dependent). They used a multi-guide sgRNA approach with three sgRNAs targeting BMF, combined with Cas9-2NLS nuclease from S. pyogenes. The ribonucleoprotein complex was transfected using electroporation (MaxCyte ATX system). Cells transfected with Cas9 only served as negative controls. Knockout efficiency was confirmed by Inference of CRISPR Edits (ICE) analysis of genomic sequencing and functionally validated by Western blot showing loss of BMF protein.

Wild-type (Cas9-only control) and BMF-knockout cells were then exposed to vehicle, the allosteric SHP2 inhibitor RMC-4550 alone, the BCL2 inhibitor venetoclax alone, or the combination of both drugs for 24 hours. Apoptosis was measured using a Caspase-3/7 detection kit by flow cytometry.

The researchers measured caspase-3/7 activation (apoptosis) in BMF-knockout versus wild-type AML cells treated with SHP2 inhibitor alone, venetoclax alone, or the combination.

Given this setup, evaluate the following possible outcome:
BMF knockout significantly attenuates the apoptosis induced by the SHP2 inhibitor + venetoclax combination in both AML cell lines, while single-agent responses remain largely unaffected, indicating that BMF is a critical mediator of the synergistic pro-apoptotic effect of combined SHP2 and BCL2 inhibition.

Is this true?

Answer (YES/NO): YES